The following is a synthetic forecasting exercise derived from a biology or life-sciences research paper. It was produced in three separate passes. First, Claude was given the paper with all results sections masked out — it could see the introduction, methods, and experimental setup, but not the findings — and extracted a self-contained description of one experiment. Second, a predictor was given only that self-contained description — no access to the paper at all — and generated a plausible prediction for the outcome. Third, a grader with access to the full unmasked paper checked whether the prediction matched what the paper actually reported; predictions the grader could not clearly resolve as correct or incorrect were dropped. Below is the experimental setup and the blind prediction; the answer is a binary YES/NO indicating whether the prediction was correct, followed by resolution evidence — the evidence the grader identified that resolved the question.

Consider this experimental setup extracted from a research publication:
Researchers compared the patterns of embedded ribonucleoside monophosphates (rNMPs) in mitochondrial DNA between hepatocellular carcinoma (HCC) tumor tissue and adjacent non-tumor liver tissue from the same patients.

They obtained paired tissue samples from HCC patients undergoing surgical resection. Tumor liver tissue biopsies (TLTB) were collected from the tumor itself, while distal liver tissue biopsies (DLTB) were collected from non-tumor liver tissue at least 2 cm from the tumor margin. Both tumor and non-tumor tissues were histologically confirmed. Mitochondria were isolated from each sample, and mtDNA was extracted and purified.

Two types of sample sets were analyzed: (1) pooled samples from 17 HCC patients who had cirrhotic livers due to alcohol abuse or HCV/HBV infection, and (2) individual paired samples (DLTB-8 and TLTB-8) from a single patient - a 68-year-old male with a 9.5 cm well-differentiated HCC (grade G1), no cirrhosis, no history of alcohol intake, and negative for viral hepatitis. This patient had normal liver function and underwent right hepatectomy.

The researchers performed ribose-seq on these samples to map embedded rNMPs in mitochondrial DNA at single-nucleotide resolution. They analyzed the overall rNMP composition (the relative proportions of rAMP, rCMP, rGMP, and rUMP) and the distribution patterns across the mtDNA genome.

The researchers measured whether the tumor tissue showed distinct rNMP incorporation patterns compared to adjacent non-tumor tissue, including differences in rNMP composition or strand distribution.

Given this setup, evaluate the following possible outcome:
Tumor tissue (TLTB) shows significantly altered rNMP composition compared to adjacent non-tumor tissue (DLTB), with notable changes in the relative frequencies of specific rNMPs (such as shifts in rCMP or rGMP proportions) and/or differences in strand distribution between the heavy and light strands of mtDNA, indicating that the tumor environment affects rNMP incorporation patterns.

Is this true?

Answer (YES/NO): NO